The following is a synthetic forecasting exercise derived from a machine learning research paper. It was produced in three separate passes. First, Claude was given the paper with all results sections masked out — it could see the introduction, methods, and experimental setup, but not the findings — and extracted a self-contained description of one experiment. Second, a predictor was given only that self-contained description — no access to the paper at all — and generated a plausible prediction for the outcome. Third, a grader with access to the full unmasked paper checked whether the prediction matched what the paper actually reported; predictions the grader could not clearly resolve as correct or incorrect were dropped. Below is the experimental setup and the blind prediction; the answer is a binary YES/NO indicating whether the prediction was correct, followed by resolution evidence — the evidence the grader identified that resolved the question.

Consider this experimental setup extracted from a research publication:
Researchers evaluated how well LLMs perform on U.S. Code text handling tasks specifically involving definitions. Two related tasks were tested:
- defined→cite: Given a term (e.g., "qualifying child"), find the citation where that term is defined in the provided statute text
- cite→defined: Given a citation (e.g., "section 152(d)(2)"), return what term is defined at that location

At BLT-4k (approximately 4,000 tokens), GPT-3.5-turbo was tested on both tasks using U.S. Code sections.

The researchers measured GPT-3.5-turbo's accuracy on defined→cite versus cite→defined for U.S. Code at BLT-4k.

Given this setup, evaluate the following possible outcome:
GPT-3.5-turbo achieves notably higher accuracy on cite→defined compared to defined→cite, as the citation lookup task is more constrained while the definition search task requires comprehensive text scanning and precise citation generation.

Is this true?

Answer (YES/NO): YES